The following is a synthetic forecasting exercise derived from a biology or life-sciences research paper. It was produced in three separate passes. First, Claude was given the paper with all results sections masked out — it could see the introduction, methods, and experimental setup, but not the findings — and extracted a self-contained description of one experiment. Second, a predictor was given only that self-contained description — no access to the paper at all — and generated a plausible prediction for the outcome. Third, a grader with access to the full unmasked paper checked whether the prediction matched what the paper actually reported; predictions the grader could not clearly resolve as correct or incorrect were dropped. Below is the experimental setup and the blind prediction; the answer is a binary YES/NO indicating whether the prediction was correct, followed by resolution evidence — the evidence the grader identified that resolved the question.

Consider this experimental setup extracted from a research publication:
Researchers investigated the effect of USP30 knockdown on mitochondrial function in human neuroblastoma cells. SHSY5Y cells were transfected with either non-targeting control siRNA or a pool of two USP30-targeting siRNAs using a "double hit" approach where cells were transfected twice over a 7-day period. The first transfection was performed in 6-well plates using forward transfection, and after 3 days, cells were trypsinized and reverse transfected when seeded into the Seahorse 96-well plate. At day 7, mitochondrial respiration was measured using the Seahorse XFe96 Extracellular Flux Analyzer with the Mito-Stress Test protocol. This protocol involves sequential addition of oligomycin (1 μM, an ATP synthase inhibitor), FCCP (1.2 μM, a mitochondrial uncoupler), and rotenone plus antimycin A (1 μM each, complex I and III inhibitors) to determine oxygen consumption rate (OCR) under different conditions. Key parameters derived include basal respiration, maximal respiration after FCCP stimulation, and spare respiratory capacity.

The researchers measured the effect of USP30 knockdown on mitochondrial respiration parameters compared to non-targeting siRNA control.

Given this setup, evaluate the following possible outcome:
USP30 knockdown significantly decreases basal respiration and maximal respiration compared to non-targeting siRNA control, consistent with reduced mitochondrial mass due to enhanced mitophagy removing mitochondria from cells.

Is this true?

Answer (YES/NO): NO